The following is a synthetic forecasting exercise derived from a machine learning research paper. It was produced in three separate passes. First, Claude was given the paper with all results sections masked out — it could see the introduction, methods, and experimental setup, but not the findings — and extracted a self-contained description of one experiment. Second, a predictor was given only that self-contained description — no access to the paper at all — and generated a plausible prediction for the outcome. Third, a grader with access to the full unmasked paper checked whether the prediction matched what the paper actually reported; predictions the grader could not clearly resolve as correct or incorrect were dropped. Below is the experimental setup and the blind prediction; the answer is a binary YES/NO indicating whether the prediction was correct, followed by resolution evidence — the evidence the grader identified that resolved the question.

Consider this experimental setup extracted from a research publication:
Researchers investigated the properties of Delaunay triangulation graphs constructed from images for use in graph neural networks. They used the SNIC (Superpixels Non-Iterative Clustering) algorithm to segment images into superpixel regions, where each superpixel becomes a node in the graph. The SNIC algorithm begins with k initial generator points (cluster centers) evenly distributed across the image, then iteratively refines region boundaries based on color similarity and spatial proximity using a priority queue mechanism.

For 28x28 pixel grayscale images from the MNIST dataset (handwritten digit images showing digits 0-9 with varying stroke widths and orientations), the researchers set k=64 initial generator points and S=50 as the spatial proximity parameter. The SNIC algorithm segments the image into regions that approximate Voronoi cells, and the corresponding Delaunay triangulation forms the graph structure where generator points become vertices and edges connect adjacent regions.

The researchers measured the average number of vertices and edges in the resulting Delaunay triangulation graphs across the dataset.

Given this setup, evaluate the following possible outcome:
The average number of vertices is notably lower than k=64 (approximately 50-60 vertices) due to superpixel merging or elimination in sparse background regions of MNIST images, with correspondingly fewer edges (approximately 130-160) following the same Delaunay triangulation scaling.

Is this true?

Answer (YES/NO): NO